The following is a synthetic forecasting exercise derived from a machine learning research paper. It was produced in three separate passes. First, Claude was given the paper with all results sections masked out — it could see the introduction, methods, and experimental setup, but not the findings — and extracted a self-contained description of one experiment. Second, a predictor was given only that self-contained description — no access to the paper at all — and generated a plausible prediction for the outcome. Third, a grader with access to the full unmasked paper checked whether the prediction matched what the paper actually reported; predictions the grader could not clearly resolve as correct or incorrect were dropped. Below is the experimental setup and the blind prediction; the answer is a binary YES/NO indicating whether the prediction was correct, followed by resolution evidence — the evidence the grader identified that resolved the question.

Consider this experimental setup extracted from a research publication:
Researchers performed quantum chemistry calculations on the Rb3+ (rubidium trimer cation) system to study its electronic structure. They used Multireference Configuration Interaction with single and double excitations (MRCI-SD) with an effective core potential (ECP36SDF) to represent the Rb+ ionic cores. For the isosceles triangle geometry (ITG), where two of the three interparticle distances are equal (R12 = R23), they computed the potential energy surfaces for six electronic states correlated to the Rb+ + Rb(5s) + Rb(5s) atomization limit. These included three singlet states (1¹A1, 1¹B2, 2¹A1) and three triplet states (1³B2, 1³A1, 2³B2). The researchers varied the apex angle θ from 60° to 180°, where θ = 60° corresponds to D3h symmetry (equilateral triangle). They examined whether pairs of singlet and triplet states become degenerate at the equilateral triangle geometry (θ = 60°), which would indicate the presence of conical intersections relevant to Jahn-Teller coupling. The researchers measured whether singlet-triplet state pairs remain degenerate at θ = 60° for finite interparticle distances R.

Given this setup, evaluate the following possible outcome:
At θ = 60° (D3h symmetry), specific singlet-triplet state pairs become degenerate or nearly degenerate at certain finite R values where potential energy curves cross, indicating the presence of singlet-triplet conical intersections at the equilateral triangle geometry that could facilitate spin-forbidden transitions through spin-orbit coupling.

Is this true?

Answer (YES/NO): NO